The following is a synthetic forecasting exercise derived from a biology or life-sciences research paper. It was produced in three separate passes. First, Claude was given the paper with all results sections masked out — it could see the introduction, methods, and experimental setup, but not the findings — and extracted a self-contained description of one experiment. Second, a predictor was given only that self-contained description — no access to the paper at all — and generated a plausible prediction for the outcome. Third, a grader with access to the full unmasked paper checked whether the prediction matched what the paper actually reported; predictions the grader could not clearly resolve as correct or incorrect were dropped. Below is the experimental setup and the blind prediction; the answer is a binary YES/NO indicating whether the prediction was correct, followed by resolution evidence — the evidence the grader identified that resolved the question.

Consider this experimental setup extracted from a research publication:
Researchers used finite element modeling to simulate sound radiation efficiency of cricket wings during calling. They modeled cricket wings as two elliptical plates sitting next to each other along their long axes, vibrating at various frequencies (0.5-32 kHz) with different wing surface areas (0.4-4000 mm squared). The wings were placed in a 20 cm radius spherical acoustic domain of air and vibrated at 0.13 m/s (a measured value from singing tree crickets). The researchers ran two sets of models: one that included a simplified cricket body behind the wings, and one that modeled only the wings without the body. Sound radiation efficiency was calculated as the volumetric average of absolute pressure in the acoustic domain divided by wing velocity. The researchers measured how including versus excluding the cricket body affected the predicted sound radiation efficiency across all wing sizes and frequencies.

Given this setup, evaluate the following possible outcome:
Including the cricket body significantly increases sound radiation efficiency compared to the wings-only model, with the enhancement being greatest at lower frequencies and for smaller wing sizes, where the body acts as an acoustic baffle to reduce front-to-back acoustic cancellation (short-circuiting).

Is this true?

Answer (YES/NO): NO